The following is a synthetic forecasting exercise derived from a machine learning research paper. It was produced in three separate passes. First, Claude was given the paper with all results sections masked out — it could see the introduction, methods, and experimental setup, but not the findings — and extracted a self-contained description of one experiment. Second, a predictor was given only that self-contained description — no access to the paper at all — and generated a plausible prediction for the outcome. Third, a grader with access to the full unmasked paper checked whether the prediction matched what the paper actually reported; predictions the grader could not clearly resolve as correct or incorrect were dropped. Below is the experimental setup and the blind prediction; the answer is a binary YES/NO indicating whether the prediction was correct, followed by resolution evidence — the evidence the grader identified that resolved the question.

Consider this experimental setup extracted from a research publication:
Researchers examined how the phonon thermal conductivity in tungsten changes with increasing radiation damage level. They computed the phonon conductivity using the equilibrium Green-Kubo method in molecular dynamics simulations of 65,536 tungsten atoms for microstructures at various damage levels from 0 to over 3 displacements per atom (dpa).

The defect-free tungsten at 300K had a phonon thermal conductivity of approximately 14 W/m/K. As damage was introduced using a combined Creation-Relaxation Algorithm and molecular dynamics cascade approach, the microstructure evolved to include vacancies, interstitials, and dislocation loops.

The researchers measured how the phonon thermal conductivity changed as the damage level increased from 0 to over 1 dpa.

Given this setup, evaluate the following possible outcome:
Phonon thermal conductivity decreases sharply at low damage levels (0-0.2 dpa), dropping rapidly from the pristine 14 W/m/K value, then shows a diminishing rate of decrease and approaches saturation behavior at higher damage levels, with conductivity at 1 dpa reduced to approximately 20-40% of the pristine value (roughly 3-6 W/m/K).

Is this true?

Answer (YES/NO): NO